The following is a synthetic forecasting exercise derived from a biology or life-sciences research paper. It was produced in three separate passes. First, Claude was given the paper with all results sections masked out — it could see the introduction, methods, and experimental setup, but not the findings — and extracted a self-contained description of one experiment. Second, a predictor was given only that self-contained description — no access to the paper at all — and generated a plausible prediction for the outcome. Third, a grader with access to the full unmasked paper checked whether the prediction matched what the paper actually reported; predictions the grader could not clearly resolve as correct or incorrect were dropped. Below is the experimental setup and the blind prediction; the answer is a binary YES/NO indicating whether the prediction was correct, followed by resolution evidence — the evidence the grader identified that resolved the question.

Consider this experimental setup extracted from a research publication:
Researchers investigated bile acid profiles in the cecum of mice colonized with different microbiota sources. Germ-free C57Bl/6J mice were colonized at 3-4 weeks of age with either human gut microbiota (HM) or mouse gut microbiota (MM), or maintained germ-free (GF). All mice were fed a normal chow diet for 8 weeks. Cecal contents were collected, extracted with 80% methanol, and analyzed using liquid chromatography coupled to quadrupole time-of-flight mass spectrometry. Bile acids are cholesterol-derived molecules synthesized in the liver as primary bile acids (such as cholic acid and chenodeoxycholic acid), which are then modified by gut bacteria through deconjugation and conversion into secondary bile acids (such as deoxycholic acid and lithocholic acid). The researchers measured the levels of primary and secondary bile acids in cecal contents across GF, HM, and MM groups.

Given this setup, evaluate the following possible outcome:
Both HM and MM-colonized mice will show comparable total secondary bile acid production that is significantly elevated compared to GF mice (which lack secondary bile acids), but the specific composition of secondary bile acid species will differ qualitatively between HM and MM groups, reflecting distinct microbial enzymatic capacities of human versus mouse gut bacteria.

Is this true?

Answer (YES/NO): NO